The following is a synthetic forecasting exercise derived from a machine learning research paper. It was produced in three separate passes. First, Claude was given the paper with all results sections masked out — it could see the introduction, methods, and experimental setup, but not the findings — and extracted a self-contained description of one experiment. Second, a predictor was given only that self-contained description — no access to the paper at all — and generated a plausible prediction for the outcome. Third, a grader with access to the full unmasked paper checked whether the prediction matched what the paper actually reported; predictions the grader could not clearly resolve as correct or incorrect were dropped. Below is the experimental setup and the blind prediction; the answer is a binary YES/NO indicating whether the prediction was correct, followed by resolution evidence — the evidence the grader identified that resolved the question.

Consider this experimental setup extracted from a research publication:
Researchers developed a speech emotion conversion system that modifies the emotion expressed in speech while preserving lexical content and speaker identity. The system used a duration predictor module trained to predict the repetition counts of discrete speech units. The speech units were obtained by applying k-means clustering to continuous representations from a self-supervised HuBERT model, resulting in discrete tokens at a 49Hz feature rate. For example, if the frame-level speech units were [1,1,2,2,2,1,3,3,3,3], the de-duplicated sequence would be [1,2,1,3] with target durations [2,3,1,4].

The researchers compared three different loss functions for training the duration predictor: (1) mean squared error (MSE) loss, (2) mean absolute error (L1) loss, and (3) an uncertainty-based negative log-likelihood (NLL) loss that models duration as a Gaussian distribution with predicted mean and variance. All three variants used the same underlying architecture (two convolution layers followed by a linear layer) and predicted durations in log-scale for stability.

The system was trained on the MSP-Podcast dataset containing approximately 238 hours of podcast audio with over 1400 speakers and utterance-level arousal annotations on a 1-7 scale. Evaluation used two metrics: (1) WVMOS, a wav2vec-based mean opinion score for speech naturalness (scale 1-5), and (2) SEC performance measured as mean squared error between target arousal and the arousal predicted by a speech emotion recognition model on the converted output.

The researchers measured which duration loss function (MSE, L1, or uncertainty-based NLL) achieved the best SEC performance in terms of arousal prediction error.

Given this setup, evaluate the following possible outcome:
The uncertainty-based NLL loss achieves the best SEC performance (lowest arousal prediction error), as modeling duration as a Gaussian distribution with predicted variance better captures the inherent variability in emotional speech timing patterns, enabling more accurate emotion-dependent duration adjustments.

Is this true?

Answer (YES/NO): YES